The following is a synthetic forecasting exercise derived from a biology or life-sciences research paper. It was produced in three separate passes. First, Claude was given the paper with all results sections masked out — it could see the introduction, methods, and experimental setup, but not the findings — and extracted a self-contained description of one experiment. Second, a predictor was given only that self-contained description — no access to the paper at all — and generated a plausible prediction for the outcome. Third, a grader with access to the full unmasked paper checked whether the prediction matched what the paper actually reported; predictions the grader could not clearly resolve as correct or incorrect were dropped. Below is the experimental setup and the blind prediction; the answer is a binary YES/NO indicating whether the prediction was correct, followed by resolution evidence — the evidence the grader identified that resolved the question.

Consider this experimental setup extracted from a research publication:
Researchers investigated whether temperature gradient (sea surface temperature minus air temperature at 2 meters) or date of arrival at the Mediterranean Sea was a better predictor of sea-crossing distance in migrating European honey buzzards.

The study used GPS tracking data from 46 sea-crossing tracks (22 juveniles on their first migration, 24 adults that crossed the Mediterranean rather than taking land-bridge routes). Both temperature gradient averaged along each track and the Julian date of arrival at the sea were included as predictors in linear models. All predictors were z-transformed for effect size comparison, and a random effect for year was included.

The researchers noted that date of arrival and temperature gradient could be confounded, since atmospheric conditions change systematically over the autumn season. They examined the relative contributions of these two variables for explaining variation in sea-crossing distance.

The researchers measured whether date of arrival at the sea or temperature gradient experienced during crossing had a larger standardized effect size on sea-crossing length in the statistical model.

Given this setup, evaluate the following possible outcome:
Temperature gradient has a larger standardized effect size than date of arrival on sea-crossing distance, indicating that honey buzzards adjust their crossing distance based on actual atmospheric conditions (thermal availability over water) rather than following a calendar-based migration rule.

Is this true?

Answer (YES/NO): YES